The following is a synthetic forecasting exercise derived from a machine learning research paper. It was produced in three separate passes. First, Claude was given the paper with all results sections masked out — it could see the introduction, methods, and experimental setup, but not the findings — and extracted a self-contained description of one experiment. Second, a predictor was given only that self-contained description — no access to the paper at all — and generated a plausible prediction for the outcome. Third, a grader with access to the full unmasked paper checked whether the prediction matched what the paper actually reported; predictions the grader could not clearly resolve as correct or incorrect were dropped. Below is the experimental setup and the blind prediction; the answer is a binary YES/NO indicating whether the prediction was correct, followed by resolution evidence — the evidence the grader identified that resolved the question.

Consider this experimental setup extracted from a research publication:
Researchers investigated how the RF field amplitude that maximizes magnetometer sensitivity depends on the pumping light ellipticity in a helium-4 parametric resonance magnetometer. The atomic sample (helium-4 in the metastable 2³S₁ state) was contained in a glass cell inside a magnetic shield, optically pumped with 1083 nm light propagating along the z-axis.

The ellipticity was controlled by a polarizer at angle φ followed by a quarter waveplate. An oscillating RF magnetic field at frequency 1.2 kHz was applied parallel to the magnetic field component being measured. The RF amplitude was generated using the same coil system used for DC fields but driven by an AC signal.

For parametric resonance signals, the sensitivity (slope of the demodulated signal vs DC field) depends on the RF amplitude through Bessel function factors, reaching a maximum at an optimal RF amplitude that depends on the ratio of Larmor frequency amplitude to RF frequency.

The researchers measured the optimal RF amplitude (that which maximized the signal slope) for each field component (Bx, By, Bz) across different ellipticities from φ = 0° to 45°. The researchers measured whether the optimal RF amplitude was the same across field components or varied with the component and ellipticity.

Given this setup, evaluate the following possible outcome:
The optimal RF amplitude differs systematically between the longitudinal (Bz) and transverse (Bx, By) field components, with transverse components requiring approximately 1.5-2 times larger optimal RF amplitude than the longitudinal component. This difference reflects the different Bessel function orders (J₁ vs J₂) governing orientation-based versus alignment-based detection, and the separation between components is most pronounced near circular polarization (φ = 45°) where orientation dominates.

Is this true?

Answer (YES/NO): NO